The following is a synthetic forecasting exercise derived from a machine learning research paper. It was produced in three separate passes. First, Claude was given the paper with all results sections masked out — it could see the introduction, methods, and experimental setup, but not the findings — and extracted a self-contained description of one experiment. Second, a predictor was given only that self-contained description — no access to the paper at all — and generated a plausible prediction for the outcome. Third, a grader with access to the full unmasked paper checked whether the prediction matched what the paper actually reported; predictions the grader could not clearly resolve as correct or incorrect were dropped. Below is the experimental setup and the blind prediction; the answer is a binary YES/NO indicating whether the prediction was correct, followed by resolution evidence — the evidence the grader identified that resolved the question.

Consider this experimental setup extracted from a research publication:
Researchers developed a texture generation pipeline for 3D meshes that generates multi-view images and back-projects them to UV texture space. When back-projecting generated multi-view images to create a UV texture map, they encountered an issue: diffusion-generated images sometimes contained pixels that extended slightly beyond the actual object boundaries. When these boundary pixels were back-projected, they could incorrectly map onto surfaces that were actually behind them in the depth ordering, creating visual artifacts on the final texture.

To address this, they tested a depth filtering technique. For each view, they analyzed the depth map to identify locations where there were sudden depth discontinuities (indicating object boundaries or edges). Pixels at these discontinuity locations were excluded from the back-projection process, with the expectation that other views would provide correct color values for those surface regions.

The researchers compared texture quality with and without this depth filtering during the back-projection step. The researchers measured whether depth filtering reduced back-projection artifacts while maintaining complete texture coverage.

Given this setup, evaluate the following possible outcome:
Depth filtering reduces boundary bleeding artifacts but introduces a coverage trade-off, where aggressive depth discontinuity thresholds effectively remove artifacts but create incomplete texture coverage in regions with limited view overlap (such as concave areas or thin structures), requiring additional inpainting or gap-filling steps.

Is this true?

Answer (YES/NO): NO